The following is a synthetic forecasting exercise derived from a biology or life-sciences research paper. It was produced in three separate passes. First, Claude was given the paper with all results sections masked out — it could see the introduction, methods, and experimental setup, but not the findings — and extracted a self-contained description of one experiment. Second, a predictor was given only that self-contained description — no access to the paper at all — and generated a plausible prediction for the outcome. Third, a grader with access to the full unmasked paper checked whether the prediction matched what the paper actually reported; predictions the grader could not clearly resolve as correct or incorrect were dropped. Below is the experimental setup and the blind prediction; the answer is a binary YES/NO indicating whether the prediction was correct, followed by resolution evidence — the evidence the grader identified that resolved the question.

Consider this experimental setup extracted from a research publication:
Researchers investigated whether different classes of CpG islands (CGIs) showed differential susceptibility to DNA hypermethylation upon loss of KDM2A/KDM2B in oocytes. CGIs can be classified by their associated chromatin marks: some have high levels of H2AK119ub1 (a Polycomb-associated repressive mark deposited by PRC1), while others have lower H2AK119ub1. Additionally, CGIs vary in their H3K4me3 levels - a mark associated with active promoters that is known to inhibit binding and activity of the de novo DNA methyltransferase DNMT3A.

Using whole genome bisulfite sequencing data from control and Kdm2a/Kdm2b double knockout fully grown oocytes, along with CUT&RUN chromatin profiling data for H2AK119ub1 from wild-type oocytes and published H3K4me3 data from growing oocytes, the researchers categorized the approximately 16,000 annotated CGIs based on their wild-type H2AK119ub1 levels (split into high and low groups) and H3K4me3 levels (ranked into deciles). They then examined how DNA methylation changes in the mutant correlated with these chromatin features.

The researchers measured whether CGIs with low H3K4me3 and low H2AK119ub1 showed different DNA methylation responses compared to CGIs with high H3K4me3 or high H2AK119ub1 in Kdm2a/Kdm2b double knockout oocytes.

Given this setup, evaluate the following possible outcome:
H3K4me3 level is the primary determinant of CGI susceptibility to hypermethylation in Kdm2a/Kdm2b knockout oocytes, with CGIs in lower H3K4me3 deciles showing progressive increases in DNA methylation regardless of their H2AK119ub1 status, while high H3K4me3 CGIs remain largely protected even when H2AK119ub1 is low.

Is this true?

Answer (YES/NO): NO